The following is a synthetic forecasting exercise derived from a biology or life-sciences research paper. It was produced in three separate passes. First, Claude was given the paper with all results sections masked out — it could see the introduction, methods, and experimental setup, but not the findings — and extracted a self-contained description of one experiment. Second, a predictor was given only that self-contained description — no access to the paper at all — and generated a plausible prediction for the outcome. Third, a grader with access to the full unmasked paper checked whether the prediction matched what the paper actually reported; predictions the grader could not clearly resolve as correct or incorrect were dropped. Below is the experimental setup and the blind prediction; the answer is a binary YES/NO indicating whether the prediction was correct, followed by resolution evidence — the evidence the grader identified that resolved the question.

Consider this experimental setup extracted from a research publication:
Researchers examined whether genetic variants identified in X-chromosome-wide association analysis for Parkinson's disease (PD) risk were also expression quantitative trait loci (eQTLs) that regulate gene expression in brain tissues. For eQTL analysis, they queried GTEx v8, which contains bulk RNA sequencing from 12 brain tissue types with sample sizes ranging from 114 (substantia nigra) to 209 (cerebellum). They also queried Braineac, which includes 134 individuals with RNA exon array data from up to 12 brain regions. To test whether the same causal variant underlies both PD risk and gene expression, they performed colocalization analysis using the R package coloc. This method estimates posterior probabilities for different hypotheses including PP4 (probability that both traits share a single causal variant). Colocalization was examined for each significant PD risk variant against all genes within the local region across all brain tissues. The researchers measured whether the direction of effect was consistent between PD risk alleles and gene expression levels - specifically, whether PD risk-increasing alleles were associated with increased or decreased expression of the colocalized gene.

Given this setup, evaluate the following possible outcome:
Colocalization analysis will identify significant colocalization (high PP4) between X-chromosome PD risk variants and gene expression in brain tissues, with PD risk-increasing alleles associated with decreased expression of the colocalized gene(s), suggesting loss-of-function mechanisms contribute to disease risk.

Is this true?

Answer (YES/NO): YES